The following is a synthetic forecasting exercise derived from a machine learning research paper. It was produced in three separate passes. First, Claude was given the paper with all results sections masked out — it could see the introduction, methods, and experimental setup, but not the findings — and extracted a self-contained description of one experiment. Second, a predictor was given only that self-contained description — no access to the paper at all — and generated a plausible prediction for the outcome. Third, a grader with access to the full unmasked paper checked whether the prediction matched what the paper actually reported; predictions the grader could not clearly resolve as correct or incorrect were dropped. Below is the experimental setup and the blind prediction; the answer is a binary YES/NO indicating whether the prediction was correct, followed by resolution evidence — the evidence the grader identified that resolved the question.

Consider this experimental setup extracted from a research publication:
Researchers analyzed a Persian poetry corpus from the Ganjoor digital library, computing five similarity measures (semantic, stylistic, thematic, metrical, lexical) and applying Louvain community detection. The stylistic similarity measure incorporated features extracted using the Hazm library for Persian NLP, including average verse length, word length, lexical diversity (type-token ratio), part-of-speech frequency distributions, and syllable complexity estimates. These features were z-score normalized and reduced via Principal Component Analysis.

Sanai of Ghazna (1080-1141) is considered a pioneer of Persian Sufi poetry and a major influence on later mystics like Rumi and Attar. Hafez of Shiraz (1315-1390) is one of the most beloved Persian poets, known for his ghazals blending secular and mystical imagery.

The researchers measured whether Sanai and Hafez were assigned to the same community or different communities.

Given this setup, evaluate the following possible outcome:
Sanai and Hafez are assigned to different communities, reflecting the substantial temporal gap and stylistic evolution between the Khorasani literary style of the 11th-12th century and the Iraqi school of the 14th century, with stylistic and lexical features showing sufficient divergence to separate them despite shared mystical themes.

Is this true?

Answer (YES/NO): YES